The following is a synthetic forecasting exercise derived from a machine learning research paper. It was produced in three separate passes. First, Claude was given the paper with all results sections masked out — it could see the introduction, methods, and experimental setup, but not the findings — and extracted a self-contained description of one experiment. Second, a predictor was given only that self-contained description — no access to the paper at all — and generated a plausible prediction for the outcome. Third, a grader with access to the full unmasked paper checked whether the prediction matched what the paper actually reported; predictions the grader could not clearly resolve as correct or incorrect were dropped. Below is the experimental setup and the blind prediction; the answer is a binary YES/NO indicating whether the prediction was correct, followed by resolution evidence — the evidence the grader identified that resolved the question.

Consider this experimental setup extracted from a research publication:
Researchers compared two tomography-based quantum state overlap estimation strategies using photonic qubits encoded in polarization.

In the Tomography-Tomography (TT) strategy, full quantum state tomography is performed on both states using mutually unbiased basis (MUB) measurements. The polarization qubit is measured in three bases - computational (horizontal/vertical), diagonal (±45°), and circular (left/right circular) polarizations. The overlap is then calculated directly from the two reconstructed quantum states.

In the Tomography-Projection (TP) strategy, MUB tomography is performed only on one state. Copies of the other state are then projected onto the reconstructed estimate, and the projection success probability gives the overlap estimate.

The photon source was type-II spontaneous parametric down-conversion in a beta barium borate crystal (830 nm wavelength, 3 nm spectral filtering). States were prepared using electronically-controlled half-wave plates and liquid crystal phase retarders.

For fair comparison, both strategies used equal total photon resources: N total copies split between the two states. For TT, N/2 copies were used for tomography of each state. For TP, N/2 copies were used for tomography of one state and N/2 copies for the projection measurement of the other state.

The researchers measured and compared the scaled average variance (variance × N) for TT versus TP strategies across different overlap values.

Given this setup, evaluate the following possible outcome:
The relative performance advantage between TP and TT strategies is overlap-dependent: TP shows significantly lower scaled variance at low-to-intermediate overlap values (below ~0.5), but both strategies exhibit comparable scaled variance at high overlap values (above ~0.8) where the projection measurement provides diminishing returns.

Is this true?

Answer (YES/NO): NO